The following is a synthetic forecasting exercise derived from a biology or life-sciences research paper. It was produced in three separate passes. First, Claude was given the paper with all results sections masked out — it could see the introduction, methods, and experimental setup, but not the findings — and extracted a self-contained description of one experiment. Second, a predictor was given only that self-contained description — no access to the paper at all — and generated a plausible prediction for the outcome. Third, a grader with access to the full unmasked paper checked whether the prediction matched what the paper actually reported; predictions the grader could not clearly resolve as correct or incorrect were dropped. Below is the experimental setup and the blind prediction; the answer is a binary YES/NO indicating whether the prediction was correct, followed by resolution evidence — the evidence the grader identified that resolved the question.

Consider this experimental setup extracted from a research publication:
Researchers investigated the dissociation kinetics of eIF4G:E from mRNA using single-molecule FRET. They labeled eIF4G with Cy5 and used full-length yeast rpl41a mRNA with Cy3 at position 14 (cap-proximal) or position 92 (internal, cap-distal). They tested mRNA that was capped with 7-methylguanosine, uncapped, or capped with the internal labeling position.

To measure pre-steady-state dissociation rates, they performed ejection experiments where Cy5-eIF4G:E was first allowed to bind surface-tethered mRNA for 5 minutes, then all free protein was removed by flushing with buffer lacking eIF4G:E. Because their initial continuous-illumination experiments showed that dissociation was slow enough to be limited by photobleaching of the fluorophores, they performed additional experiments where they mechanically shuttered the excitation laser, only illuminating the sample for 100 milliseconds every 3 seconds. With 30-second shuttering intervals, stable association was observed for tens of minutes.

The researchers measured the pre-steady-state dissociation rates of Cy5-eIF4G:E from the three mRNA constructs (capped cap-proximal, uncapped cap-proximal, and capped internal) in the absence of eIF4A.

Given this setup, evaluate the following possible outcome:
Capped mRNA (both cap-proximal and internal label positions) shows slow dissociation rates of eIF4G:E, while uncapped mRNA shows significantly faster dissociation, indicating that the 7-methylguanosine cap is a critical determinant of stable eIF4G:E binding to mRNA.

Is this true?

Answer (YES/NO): NO